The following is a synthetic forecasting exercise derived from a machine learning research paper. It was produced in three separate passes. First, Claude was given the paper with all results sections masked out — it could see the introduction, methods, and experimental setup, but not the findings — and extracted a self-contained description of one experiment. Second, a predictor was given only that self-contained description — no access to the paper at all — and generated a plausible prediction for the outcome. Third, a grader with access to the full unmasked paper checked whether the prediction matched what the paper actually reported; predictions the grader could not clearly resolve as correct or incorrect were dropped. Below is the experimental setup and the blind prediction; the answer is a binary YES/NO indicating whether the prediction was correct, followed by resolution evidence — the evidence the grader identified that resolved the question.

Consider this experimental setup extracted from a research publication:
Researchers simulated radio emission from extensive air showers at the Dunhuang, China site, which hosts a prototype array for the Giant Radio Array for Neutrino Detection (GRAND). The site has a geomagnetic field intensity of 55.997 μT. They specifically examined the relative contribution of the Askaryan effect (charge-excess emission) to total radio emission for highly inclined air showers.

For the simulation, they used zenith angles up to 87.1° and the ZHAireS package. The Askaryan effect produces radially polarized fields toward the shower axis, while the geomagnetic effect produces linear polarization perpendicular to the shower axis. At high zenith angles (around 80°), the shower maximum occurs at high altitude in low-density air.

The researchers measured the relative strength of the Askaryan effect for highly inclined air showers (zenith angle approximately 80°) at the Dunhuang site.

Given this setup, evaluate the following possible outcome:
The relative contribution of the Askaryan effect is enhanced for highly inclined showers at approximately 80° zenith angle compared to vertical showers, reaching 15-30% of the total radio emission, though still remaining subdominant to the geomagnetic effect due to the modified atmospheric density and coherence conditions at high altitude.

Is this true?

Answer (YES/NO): NO